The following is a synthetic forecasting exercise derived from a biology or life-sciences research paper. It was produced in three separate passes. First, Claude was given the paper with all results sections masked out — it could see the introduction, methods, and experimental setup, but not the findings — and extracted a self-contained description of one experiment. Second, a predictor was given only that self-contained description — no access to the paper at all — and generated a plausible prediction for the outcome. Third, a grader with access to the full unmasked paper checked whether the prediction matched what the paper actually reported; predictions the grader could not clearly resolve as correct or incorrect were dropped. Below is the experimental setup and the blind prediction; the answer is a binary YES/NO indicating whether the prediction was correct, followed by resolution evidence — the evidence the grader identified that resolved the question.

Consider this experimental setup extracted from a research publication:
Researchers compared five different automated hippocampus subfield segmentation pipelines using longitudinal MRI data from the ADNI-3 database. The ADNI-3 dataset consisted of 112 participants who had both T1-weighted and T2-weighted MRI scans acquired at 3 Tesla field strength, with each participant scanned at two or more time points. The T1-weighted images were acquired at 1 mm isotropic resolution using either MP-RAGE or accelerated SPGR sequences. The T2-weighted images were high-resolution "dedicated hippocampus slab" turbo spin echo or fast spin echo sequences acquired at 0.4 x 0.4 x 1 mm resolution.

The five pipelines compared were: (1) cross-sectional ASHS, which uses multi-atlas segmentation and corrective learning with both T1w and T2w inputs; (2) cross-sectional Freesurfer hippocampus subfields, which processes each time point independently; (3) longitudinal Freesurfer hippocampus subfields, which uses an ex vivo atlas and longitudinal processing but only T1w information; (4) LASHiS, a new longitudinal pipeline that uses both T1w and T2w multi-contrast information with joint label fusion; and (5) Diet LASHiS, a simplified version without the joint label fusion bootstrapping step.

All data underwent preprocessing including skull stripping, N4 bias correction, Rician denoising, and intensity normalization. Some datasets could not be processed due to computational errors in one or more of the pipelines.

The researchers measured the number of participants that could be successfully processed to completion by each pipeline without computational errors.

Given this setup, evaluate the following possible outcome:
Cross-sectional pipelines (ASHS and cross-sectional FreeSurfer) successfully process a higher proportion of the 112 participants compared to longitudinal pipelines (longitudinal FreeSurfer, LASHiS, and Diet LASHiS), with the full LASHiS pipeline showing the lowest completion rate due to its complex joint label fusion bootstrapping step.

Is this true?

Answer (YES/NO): NO